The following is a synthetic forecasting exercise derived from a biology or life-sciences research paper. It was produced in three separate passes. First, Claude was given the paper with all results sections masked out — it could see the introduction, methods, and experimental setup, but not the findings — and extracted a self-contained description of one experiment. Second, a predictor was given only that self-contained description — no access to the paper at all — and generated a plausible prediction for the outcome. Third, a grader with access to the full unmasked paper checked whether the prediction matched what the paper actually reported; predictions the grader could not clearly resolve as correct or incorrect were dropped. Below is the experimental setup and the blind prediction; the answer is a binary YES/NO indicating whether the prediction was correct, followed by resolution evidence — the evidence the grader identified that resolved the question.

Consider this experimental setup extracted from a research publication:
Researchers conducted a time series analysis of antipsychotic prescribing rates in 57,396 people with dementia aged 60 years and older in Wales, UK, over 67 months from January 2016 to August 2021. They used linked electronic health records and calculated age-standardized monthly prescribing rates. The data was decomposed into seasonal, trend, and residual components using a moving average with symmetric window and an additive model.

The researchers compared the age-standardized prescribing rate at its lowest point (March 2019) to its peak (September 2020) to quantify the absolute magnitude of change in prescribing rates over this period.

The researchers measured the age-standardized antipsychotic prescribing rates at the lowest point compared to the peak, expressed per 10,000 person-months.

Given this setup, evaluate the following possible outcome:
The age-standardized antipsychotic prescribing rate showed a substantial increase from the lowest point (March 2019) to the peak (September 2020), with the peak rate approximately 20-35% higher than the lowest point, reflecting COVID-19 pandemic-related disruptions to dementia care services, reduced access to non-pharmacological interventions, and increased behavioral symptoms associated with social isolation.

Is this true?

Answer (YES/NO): NO